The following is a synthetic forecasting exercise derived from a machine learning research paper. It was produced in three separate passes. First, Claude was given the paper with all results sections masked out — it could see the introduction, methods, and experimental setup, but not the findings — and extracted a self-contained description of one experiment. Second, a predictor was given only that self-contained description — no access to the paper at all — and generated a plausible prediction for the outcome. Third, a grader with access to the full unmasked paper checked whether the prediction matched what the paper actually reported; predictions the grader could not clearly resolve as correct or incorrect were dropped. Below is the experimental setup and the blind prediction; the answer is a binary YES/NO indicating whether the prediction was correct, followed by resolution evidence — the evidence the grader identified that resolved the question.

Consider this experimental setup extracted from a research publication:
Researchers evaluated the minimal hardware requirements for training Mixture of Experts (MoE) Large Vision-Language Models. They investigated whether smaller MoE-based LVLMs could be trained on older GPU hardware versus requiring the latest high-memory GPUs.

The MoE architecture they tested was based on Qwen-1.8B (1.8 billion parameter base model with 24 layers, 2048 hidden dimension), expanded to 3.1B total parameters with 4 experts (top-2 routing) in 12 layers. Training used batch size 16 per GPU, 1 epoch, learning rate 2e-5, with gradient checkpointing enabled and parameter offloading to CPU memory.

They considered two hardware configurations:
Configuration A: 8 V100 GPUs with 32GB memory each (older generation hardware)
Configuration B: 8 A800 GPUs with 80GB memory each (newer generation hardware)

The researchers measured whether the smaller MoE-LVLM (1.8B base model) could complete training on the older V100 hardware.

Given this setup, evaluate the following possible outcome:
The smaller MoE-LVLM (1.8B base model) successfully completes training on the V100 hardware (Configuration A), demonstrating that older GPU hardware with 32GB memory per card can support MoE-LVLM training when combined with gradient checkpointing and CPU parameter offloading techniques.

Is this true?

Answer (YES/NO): YES